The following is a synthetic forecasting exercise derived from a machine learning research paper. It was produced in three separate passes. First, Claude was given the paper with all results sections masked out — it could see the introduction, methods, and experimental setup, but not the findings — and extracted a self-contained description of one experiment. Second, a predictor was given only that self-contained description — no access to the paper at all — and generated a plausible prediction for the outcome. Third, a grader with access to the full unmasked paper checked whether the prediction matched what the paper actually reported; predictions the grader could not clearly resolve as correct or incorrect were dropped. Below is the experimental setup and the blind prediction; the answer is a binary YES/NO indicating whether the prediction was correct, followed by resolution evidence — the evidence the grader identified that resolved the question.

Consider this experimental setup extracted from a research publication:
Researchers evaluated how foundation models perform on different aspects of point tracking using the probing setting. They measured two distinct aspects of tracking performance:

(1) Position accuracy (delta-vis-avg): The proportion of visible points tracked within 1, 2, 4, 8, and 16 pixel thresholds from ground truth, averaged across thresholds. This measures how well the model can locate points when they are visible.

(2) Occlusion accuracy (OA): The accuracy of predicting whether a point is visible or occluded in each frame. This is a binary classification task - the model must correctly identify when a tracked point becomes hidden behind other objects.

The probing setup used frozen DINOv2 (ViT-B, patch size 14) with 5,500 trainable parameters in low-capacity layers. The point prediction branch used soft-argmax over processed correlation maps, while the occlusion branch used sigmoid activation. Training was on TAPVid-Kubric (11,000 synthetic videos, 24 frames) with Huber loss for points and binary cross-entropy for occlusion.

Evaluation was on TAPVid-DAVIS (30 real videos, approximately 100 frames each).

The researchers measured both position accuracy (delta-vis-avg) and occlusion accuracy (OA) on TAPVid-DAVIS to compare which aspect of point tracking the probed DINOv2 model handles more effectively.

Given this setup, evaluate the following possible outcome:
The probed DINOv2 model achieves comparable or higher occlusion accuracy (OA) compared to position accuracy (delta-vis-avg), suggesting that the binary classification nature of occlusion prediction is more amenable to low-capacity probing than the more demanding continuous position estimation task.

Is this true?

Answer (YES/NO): YES